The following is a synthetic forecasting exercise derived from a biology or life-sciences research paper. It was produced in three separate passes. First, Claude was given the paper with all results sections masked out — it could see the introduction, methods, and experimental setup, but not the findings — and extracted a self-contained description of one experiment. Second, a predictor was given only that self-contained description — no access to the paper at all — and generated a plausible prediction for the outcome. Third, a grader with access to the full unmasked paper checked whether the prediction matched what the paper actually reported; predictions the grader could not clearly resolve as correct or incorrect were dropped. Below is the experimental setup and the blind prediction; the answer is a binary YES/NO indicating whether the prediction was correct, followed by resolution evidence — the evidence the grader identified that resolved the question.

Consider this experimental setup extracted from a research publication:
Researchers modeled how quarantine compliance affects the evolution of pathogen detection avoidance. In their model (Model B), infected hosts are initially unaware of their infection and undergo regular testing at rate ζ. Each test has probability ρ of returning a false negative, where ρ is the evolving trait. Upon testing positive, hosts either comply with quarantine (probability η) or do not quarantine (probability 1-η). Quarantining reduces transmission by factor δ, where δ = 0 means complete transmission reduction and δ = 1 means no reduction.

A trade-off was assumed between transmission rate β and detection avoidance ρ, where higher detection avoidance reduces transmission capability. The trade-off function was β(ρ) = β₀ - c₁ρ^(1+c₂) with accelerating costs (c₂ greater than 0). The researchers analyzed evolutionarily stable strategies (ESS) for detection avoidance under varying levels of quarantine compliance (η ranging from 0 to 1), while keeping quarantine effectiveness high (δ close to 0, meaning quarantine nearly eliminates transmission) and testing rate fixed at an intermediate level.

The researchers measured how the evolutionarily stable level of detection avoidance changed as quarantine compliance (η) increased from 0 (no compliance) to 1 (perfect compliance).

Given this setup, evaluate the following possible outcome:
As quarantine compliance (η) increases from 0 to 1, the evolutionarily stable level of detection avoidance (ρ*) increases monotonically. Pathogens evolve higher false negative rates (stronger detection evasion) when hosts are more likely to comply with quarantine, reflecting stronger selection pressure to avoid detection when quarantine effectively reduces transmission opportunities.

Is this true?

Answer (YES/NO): YES